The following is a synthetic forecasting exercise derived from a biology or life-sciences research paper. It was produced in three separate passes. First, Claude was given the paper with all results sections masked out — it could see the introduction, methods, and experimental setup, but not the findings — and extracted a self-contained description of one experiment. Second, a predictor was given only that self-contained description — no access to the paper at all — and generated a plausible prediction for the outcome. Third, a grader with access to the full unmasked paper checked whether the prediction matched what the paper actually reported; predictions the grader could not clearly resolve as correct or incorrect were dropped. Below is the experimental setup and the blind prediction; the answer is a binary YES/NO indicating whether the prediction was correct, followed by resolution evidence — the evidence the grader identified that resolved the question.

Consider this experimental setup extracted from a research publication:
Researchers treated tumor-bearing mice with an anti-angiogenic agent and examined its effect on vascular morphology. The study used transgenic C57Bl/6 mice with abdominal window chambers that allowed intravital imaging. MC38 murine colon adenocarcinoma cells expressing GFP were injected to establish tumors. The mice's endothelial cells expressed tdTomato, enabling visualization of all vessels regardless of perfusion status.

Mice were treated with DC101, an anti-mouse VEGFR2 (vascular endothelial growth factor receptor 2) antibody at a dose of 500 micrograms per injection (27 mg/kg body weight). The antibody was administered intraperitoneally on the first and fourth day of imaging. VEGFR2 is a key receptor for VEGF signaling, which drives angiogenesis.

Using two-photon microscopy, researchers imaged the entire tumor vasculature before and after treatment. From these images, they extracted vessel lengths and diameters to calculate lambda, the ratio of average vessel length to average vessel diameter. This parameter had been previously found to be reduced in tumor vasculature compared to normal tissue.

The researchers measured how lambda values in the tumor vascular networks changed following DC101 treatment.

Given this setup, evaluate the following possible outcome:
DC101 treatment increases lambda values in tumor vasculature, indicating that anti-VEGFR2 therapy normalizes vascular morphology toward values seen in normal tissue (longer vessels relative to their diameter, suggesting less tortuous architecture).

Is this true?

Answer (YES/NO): YES